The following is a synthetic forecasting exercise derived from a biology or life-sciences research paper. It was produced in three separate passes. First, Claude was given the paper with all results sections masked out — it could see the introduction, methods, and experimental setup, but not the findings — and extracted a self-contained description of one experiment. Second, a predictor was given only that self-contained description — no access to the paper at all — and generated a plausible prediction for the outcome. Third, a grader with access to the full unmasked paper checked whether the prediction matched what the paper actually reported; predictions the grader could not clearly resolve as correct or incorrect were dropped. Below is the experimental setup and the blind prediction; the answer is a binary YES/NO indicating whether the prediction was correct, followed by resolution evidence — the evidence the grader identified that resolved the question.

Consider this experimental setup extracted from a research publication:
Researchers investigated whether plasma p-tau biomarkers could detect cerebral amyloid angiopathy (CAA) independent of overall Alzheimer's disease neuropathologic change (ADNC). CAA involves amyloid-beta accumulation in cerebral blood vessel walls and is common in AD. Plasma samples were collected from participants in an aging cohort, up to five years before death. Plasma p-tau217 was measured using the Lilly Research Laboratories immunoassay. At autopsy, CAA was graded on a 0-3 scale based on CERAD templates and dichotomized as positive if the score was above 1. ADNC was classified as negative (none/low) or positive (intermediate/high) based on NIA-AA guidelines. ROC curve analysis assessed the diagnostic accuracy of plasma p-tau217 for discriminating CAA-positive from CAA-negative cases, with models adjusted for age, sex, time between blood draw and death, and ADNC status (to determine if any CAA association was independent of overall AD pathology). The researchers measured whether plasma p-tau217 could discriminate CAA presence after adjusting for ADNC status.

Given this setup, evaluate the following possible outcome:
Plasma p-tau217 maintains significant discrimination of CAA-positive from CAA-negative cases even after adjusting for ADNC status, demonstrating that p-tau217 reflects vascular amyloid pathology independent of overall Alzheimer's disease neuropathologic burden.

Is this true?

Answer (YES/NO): NO